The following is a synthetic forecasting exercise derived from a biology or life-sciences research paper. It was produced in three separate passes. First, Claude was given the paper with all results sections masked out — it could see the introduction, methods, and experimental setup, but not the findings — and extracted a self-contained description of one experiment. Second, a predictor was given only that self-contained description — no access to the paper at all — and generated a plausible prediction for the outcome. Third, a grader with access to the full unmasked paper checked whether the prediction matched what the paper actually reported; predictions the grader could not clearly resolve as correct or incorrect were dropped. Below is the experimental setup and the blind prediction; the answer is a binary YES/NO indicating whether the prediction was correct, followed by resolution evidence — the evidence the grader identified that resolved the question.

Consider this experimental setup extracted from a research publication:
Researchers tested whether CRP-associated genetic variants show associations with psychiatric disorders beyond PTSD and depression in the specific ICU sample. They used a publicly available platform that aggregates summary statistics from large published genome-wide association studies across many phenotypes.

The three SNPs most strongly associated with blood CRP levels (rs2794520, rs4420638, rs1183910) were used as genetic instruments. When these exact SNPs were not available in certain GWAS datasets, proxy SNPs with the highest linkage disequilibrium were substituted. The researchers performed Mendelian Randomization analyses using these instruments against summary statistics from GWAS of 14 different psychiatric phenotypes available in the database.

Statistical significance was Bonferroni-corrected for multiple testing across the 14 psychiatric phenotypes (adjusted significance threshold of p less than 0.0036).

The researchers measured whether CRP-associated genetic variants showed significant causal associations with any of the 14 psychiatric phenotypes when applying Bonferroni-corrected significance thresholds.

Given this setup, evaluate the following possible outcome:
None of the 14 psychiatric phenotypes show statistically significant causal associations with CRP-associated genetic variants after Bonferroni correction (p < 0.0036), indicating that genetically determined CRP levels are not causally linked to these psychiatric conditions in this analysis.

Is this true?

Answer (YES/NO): YES